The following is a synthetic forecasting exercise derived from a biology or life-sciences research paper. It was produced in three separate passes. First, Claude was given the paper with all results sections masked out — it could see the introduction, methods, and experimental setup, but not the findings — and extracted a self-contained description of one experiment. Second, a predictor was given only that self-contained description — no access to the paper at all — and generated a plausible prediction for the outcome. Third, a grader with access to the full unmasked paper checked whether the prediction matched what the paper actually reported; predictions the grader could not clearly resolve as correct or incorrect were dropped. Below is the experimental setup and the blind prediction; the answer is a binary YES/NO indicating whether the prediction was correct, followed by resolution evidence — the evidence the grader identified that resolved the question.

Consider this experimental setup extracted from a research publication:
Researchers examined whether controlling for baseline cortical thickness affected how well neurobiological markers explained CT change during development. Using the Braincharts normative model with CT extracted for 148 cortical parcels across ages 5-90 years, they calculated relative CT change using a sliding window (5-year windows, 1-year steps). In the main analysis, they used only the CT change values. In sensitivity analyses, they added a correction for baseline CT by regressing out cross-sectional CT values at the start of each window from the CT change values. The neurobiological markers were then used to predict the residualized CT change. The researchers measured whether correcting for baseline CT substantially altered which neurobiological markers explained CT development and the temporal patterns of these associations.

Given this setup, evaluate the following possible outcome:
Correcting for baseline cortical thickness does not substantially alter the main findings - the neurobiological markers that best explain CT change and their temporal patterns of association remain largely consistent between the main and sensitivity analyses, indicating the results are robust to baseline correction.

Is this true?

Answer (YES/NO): YES